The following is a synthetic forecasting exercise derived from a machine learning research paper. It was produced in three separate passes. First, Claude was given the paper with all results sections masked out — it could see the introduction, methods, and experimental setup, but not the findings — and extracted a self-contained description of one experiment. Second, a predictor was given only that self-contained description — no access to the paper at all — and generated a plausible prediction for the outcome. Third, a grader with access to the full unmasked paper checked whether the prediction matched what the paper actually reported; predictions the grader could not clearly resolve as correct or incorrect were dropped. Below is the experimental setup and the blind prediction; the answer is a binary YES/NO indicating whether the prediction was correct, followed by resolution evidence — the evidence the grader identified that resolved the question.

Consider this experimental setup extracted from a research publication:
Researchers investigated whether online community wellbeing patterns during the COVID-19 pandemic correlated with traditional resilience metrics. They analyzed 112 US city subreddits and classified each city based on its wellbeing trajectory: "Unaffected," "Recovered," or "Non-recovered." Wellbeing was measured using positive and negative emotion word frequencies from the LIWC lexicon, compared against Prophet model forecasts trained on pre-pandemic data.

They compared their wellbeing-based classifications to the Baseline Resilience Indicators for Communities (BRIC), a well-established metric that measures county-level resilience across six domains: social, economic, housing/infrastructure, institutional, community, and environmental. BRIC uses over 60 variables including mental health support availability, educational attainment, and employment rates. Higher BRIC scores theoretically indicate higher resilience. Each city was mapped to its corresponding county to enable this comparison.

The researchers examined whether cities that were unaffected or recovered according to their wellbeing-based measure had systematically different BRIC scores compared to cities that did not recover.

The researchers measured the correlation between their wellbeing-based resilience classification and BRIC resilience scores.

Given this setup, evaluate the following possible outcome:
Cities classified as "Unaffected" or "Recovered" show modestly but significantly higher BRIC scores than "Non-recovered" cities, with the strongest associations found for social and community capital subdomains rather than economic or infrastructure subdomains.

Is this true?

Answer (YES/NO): NO